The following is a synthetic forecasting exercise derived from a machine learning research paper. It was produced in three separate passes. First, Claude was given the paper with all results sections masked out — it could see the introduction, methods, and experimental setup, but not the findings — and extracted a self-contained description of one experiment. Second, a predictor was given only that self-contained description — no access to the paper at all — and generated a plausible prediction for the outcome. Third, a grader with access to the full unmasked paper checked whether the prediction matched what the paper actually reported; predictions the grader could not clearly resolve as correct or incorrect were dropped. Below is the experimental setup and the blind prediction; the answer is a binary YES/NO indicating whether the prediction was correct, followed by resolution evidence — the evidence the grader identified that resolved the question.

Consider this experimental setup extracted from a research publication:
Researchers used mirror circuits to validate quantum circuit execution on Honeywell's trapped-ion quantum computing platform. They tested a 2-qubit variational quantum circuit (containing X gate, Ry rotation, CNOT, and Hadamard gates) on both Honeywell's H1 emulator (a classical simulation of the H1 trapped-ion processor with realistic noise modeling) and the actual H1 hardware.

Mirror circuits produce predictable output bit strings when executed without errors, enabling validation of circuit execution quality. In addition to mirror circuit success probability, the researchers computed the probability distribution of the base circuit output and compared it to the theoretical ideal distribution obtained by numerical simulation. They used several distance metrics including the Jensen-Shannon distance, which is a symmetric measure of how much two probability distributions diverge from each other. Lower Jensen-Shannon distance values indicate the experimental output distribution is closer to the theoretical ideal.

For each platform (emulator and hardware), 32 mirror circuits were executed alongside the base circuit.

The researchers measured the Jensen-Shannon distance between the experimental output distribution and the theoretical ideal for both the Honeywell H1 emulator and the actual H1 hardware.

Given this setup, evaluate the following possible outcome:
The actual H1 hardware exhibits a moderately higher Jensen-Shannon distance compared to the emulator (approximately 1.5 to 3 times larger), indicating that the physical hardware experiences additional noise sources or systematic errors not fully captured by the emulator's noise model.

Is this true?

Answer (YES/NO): NO